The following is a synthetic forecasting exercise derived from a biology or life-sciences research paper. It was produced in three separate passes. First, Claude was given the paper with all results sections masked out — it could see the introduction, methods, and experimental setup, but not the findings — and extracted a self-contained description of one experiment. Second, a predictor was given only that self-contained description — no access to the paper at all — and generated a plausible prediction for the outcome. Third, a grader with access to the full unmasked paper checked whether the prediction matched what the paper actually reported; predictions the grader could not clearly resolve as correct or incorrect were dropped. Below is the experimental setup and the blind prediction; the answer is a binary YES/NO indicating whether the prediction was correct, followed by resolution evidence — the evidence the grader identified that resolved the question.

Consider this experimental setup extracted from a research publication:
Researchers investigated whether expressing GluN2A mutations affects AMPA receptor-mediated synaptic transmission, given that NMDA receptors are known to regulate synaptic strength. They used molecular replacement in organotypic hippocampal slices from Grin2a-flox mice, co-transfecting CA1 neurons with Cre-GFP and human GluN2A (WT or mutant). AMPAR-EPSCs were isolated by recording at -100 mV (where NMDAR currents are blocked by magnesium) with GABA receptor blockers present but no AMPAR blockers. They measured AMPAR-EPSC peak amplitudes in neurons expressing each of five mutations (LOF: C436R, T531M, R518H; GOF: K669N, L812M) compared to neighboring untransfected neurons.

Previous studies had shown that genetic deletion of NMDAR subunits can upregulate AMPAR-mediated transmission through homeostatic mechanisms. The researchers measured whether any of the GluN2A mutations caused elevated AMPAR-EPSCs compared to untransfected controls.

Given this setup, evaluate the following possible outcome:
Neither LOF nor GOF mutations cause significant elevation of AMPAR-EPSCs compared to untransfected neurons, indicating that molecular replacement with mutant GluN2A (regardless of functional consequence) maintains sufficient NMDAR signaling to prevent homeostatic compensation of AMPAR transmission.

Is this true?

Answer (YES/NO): YES